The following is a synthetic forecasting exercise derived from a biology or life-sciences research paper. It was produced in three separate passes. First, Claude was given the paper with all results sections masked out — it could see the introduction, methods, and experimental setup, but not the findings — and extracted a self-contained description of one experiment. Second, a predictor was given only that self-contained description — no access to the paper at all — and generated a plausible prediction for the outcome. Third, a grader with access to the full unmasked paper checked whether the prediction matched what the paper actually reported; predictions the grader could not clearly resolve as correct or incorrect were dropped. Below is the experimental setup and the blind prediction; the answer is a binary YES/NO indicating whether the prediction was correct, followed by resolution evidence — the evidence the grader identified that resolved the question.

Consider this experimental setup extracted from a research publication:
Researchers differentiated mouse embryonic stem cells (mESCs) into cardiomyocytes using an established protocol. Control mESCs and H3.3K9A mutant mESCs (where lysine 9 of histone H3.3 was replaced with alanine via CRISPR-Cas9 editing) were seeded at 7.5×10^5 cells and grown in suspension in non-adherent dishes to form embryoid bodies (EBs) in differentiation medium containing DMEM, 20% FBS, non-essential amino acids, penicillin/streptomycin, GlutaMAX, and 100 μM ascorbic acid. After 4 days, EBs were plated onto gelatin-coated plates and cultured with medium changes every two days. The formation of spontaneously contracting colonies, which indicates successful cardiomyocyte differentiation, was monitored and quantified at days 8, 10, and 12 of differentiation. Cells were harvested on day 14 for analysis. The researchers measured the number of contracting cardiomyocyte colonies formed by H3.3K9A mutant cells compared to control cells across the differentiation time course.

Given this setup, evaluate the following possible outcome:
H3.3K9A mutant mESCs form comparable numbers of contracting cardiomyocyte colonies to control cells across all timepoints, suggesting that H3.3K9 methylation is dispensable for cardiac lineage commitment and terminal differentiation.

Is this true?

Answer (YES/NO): NO